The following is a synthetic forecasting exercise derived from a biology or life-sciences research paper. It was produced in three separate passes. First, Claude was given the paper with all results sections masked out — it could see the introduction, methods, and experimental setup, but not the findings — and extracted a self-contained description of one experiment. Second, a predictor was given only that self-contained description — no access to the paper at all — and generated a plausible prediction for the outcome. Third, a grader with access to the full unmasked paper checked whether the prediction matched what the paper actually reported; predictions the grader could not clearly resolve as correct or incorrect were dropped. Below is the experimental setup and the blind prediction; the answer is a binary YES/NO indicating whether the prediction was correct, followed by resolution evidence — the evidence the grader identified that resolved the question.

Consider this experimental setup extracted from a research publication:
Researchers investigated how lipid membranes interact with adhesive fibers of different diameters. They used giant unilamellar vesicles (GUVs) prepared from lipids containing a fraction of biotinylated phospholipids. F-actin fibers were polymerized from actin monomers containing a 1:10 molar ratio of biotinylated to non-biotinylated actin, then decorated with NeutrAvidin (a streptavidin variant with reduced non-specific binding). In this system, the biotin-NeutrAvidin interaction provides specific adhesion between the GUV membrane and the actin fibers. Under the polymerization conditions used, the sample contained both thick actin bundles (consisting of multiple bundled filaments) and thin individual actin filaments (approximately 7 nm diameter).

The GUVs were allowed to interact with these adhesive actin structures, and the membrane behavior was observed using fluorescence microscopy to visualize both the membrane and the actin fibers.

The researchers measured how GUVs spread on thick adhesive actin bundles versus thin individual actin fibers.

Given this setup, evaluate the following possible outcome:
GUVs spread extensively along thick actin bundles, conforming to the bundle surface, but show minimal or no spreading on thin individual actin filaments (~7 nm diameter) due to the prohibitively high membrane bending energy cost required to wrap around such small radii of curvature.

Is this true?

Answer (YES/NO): NO